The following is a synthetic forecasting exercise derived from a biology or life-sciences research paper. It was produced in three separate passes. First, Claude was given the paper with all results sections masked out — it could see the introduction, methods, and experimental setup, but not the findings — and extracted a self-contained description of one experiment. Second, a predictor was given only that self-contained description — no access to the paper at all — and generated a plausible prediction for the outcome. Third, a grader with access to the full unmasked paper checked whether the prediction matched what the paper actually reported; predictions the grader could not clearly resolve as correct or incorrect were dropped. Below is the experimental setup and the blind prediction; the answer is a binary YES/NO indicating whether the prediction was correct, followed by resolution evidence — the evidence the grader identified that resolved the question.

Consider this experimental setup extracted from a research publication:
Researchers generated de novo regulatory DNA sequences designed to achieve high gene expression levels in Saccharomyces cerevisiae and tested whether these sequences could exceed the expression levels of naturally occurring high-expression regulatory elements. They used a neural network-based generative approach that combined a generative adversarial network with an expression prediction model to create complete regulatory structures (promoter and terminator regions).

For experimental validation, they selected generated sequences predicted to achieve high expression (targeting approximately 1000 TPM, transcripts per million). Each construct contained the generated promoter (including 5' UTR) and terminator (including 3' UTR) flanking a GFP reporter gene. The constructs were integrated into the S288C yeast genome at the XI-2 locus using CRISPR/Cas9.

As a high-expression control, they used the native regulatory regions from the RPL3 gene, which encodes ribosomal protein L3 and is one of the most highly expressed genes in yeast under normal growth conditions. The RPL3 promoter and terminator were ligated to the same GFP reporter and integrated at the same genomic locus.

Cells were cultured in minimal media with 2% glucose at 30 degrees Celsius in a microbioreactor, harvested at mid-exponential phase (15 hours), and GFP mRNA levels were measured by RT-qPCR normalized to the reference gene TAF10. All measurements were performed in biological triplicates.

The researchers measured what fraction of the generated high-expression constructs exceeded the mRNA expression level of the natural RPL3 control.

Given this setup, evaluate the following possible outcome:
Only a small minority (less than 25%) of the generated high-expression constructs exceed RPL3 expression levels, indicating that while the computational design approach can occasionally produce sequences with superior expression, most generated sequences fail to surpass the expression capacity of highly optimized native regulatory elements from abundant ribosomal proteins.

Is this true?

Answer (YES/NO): NO